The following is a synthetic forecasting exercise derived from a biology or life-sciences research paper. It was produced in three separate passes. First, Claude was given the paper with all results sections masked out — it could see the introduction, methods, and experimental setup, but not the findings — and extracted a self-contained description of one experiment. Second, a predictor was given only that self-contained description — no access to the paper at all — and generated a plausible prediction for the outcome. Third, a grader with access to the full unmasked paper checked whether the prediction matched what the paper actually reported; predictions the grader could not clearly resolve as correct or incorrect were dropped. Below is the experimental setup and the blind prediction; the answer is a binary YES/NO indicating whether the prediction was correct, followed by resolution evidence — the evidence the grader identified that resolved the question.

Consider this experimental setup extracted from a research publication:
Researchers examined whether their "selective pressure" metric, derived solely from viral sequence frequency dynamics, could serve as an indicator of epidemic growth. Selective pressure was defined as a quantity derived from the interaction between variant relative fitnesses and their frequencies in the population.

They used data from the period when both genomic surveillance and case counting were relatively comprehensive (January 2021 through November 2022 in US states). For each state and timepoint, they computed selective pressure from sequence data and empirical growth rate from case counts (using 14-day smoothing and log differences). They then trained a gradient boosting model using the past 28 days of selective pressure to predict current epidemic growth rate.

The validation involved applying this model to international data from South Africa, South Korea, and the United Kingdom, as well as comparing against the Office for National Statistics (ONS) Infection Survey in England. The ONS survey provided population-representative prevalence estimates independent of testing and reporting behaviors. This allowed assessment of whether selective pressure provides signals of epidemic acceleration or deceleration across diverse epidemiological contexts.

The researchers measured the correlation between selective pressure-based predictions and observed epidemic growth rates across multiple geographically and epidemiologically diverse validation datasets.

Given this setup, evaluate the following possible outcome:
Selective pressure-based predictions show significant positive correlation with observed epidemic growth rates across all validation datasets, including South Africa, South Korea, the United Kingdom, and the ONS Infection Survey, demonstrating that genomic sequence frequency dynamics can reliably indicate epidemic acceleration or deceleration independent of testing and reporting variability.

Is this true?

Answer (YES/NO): NO